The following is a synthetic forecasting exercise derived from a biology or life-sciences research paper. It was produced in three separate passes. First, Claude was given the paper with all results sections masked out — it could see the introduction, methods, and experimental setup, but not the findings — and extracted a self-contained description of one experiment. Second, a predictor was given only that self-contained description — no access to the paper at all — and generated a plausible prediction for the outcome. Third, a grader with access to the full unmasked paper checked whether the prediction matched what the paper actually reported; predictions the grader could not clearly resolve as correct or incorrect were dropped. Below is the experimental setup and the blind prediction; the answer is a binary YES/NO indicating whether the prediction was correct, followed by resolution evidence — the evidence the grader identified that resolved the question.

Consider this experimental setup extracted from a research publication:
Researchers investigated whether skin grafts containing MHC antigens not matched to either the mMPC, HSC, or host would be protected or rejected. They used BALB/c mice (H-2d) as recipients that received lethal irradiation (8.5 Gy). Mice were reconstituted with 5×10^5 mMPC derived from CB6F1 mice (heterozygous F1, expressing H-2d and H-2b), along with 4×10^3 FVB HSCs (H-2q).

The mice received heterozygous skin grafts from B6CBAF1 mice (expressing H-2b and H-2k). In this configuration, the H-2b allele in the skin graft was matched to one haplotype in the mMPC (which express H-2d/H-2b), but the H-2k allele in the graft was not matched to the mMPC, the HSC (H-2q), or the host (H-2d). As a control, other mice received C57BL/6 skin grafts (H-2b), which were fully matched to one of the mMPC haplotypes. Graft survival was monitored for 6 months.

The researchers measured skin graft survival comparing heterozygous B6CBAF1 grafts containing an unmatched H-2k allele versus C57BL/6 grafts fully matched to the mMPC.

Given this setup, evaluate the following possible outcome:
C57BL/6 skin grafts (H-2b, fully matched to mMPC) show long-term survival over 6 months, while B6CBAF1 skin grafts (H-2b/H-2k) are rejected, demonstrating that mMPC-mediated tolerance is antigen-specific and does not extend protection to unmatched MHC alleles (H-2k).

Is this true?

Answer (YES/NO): YES